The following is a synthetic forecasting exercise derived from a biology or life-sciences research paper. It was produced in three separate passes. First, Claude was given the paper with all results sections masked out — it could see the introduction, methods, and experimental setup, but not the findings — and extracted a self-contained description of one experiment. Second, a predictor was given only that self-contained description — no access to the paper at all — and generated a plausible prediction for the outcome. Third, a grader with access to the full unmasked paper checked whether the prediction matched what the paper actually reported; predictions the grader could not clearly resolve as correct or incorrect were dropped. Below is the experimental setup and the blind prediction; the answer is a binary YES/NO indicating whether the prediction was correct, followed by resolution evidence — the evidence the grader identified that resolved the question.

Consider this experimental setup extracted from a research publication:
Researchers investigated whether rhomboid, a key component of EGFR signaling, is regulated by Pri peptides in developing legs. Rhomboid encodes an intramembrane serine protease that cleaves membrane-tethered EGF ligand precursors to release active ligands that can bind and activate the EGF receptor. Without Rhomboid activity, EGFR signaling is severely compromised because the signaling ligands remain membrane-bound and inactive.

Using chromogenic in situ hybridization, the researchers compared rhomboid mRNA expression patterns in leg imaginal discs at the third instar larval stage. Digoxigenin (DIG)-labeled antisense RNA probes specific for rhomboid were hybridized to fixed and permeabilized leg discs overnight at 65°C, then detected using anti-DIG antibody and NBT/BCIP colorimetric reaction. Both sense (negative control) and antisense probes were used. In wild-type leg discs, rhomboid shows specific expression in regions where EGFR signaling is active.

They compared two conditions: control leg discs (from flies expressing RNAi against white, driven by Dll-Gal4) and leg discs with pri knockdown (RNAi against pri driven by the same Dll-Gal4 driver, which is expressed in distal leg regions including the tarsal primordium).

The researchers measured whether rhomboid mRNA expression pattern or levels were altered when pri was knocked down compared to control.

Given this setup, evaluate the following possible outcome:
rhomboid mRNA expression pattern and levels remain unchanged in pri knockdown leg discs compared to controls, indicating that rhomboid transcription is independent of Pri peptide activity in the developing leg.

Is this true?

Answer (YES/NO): NO